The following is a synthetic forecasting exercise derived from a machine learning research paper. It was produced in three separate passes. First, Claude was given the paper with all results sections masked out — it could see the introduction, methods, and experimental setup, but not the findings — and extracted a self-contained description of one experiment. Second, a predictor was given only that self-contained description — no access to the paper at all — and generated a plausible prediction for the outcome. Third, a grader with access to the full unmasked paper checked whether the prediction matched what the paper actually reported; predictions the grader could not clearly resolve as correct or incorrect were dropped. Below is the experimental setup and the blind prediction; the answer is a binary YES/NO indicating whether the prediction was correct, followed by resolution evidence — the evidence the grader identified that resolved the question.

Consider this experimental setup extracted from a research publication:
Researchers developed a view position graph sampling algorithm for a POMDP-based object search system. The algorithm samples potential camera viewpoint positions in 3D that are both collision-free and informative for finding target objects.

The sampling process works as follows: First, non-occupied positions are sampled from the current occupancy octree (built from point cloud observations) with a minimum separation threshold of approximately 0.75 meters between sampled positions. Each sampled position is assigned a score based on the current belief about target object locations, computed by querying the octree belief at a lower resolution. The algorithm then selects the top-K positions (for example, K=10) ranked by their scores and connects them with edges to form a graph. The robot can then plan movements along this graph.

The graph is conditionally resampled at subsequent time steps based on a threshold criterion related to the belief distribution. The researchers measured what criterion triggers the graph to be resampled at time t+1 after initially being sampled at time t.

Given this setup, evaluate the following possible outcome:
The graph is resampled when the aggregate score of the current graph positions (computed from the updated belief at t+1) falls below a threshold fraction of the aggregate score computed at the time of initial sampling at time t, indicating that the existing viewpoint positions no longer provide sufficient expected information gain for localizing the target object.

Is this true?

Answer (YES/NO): NO